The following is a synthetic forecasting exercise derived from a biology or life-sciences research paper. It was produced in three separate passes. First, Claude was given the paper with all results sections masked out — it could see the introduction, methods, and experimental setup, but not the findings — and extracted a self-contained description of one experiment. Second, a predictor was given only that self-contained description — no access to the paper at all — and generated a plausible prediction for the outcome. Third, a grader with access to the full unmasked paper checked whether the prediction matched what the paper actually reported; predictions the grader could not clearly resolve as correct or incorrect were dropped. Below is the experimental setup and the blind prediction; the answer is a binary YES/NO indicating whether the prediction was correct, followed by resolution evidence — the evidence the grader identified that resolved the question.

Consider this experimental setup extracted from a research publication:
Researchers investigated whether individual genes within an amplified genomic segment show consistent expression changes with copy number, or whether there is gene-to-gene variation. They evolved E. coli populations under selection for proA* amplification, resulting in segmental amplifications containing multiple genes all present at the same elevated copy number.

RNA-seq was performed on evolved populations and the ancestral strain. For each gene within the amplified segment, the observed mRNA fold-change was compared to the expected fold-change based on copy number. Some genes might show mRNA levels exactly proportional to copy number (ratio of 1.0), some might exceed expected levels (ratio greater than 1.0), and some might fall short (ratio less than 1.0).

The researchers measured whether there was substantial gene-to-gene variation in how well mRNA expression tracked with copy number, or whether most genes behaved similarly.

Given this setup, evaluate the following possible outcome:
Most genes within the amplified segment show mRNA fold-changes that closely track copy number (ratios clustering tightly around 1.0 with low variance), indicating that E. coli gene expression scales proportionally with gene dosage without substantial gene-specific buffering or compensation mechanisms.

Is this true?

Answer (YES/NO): NO